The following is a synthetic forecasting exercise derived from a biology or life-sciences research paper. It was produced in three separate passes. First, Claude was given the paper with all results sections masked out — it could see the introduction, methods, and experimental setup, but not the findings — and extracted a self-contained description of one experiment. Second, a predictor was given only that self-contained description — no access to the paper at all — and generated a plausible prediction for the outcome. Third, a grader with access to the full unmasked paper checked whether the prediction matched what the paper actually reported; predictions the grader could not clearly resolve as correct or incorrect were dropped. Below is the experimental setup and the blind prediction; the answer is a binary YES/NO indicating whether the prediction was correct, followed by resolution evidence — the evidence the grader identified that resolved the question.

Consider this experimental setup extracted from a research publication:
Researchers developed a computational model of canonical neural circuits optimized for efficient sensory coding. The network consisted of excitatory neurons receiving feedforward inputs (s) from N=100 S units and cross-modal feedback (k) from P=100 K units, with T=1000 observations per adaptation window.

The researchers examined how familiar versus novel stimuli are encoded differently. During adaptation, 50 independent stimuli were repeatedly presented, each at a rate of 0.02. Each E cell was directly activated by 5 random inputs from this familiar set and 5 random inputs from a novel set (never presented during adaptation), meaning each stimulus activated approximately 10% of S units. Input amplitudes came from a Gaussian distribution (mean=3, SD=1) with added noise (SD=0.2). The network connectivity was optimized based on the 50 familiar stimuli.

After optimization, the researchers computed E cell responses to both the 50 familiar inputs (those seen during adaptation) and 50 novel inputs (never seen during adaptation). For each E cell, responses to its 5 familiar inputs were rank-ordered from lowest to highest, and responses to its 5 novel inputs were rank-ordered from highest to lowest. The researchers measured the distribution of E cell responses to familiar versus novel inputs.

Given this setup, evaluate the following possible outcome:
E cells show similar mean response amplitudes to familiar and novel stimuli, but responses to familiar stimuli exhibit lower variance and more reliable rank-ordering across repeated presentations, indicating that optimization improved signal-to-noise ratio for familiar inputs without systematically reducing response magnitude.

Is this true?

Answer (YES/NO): NO